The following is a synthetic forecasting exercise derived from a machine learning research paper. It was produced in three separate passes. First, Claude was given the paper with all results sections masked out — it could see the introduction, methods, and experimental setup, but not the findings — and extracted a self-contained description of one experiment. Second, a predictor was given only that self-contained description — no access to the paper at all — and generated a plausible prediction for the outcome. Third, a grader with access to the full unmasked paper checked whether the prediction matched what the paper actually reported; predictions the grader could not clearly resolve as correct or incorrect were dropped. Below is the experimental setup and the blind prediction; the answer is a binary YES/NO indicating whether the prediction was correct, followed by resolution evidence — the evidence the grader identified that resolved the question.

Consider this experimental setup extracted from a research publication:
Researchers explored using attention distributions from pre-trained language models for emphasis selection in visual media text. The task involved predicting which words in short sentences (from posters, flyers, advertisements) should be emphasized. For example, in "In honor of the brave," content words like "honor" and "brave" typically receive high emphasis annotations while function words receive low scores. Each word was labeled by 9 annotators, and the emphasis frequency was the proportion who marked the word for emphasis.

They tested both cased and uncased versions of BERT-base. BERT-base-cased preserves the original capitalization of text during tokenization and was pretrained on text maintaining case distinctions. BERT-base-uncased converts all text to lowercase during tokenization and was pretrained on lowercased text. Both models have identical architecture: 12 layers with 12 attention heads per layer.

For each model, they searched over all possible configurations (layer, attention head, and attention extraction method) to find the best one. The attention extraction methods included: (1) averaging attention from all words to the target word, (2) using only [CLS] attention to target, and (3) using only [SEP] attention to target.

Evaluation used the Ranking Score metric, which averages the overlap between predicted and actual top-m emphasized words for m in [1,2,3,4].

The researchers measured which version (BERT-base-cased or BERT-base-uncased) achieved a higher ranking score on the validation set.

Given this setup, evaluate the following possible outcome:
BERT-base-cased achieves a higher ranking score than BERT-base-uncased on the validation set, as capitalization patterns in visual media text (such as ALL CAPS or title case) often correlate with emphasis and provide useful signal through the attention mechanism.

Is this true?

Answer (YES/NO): NO